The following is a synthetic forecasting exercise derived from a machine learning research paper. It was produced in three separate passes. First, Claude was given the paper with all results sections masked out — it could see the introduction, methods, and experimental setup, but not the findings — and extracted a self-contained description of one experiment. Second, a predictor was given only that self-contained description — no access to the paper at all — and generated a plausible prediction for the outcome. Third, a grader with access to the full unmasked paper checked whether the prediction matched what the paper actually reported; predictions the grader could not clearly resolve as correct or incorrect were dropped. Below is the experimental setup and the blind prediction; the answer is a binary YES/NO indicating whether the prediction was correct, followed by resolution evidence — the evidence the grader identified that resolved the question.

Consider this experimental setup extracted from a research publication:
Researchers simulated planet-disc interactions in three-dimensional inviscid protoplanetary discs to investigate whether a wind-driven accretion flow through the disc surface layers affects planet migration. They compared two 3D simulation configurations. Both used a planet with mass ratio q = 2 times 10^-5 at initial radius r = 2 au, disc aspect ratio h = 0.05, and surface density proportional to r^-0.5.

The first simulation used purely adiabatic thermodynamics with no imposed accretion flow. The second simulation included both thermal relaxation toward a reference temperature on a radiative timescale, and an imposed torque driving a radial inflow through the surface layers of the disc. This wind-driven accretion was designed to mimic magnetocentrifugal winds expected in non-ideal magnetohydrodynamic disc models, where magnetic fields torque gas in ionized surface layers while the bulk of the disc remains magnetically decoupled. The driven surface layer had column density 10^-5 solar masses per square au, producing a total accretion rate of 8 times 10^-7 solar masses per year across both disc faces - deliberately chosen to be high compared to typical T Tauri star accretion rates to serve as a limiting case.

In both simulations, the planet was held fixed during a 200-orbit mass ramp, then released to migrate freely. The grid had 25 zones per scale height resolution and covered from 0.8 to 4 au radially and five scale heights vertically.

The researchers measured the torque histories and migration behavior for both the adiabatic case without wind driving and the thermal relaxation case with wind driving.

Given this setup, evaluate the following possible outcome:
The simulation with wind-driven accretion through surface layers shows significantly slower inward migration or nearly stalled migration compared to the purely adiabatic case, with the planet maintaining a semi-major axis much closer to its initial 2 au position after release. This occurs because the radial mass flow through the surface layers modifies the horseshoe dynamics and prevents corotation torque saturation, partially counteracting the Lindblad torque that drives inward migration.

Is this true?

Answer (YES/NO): NO